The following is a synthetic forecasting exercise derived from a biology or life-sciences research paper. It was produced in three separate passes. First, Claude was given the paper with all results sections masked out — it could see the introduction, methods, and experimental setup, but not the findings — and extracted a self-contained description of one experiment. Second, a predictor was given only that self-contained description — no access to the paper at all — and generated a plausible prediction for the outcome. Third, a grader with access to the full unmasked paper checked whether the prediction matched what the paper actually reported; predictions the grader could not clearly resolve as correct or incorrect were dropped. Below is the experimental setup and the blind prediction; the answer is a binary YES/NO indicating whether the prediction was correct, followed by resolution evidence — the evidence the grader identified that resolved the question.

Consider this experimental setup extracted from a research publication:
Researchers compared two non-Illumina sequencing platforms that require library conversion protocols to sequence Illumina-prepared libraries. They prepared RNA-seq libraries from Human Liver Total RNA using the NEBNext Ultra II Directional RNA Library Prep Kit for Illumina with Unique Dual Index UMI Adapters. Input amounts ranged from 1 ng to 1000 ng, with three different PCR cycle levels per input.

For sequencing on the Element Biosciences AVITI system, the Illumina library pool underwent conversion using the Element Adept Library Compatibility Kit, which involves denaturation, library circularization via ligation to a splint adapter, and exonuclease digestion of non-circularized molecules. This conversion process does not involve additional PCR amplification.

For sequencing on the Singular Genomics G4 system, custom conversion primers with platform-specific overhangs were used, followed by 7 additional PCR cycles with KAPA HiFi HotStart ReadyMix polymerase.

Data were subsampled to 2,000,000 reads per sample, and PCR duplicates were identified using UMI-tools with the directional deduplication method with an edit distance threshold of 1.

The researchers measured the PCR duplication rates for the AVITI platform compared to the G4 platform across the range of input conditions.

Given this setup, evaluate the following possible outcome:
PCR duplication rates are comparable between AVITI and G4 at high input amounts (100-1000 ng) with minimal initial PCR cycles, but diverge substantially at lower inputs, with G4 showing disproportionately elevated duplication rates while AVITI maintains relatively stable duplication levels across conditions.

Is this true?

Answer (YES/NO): NO